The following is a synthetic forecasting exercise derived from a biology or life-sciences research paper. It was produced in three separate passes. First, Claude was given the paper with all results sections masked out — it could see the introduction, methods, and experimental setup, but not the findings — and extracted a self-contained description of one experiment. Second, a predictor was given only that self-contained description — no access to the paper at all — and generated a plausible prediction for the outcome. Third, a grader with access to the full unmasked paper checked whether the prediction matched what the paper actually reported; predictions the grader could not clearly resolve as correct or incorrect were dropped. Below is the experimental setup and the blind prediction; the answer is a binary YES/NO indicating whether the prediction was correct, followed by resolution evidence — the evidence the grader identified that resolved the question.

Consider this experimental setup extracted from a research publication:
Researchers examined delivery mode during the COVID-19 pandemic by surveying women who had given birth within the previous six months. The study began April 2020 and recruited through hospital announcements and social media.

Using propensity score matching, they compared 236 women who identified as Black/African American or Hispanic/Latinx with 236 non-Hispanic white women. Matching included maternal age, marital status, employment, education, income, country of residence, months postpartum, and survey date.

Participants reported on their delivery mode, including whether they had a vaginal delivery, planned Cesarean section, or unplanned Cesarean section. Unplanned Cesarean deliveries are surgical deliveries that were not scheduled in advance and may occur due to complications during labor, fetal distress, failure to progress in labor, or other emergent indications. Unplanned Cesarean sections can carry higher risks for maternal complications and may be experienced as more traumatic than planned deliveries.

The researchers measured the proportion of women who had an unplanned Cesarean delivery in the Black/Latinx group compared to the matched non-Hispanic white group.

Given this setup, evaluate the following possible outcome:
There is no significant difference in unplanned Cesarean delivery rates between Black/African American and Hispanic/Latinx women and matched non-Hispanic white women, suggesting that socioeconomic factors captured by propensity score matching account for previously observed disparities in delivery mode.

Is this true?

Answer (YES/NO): NO